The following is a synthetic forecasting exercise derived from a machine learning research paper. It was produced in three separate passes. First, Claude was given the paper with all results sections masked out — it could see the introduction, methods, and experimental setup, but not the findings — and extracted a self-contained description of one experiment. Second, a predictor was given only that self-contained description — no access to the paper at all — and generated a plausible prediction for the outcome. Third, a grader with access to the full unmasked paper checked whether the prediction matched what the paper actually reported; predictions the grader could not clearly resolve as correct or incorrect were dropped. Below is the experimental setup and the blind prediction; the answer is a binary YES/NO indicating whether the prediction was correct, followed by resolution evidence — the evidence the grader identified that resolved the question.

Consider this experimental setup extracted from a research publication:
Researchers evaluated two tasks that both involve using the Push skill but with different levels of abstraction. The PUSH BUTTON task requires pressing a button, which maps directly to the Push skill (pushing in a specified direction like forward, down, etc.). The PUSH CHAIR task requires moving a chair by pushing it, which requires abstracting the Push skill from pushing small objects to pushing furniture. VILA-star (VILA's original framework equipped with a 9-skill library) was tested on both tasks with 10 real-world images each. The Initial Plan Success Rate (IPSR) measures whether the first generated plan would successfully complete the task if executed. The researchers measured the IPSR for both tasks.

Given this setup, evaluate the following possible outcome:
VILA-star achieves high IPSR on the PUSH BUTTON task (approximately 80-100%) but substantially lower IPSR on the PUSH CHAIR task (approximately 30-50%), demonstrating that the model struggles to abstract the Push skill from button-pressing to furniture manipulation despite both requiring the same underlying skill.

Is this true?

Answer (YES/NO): NO